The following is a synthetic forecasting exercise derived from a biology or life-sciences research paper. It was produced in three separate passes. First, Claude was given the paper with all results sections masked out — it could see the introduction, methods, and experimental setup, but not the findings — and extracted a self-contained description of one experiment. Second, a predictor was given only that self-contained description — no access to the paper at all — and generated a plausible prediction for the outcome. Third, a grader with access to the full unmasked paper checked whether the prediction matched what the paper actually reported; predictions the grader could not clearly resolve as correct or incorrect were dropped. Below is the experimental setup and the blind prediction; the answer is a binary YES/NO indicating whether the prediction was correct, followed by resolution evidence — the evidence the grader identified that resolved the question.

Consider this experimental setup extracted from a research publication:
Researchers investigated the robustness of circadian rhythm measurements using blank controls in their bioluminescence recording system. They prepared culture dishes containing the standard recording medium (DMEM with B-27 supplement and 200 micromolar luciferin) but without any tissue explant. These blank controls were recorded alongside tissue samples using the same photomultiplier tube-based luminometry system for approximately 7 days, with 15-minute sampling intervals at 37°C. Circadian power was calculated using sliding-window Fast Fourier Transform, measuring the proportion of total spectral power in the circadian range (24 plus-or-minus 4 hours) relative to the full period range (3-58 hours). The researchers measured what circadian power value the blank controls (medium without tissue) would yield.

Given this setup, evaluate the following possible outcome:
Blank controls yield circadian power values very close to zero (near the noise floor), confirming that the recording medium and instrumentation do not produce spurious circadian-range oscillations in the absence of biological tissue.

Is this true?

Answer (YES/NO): NO